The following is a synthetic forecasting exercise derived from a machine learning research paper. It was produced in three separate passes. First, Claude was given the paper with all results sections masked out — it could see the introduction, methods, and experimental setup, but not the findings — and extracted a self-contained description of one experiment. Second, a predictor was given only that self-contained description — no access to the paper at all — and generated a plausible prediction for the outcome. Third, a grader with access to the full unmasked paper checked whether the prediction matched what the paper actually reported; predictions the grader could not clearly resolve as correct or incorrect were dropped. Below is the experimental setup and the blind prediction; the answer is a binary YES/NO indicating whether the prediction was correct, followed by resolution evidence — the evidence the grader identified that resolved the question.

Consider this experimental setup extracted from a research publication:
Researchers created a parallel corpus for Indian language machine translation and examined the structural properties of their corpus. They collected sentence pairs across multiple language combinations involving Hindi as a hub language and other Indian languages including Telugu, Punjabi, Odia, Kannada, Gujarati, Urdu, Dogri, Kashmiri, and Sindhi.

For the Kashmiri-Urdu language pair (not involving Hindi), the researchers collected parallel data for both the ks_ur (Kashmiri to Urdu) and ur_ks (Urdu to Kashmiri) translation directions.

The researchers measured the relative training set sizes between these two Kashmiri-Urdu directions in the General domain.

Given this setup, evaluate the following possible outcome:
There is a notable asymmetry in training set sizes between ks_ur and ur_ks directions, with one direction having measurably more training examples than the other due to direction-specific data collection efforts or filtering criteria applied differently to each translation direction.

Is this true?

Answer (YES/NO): YES